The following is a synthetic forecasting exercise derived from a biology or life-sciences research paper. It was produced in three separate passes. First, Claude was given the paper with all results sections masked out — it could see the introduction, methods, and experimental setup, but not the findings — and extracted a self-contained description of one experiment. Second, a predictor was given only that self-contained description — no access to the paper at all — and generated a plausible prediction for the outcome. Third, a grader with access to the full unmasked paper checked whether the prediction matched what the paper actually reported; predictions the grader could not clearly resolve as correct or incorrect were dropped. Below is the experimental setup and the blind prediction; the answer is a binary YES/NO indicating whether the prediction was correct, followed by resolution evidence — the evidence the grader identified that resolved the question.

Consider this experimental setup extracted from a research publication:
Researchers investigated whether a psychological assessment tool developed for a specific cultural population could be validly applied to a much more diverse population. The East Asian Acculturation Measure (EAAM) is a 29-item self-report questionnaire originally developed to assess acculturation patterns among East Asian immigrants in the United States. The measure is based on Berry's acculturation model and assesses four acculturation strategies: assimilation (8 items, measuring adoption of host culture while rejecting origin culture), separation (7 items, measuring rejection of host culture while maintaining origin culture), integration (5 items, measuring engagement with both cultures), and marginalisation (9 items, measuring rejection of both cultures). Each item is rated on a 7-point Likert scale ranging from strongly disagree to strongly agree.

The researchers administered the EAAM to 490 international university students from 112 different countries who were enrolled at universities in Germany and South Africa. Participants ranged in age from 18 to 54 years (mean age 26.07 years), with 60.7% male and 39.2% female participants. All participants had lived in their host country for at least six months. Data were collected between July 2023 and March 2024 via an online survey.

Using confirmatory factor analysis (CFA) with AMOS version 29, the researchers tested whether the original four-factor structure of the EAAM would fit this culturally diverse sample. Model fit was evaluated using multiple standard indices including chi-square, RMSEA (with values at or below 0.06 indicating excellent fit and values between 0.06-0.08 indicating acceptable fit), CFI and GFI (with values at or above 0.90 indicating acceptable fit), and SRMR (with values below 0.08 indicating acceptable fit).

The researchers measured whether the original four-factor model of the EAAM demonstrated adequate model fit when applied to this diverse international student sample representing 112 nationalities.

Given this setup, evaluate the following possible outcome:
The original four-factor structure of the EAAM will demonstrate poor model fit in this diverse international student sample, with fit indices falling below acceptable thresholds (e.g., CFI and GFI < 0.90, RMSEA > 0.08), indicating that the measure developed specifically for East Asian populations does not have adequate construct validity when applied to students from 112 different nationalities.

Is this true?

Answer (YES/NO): YES